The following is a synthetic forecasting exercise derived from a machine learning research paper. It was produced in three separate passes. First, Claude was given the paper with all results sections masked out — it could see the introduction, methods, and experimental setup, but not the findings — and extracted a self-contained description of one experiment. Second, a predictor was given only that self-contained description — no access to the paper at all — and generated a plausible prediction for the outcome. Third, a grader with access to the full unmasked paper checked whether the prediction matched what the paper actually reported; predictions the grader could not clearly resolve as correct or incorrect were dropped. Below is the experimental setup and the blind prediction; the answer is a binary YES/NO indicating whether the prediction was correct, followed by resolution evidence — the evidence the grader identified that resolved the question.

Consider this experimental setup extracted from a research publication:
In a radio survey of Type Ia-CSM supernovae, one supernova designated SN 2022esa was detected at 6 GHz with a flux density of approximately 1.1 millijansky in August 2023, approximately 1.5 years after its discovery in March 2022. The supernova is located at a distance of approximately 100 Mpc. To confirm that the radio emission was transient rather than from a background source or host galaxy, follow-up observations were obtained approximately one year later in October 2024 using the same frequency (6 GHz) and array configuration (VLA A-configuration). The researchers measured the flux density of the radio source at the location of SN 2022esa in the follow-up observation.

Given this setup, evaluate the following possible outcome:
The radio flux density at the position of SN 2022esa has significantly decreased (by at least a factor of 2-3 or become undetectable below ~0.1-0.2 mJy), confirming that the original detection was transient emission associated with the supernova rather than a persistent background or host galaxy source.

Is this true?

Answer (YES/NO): NO